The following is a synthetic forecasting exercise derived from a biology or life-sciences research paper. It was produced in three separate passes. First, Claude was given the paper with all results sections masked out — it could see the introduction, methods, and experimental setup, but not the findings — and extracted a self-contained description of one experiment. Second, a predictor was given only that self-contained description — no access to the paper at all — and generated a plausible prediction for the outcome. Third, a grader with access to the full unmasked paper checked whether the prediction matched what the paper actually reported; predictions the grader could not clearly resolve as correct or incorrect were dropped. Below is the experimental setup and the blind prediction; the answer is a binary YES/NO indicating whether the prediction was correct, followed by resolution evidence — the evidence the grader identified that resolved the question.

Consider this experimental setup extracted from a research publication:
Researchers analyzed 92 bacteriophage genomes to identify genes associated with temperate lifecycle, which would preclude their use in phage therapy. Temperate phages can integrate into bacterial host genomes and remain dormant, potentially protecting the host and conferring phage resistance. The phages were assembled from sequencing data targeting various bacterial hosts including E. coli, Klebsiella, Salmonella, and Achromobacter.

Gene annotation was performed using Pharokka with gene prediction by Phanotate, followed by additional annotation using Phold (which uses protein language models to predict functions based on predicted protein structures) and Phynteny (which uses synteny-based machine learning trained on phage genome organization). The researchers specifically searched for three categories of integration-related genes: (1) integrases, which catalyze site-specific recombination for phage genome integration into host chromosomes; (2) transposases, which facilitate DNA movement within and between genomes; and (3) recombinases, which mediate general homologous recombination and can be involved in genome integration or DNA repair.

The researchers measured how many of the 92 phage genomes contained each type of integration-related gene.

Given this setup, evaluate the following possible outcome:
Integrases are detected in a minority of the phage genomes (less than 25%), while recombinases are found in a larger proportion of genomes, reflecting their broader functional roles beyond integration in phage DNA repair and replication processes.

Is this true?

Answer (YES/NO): NO